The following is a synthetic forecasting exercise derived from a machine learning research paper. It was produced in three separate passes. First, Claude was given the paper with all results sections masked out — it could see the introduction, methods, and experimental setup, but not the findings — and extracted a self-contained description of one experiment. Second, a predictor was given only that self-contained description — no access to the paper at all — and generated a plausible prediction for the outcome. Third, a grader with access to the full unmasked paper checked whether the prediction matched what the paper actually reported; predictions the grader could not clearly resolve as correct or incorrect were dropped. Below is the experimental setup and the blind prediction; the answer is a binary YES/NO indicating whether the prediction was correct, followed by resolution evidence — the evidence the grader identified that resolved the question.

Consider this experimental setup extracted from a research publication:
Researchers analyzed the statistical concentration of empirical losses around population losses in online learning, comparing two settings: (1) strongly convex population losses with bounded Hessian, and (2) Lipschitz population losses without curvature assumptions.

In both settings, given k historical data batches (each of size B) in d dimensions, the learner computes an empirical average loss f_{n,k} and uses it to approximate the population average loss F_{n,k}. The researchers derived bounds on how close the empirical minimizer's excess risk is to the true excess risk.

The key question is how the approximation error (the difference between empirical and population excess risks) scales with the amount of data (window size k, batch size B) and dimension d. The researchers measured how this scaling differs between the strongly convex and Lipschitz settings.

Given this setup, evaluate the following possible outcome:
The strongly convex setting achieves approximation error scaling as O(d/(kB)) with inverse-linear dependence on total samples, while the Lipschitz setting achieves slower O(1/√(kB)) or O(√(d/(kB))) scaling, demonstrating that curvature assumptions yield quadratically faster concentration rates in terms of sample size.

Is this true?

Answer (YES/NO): YES